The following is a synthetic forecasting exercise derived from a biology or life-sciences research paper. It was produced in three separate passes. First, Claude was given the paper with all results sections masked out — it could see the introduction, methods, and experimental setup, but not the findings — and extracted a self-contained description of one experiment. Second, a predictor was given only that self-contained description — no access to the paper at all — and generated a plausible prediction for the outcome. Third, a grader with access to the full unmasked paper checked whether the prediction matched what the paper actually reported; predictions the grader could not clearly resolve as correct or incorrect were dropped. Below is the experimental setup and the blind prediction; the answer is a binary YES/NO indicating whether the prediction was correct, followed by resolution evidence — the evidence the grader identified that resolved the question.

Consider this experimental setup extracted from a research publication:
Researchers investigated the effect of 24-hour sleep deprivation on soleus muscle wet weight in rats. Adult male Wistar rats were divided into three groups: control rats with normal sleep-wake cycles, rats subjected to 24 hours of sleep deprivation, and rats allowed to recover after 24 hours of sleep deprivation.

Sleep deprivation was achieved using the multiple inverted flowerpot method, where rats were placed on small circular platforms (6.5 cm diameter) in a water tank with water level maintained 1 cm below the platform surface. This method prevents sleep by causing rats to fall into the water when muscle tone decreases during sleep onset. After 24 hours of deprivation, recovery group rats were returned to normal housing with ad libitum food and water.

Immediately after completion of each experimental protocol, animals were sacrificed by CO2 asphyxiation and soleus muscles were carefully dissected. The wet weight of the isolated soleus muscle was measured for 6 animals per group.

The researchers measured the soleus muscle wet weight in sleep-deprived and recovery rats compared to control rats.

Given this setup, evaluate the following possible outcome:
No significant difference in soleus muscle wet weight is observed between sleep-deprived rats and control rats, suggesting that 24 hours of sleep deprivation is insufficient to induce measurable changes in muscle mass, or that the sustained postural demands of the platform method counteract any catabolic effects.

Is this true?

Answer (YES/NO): YES